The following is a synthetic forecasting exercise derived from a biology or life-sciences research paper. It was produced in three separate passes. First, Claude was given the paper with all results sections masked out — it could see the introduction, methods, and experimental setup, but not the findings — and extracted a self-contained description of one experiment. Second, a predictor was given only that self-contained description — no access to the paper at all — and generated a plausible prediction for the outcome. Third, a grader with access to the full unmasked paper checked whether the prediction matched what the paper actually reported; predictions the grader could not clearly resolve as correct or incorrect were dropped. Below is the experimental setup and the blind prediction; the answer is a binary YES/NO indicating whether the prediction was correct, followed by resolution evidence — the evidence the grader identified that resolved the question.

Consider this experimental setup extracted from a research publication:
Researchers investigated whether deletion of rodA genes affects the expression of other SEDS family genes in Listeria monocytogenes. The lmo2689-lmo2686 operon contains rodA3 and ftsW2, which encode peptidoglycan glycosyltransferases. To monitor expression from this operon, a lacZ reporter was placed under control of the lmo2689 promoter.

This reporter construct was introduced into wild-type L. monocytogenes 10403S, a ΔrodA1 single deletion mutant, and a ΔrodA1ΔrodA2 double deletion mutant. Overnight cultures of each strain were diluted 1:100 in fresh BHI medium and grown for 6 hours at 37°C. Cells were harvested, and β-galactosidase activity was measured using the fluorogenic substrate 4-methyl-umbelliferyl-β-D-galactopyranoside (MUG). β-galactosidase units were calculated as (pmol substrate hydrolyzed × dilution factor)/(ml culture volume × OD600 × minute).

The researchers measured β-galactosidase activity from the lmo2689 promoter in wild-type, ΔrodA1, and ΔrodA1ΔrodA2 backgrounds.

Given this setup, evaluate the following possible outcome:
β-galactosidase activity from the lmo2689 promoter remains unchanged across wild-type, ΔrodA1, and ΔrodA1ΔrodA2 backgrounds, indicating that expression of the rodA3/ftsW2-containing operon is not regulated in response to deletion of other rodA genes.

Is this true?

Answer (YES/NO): NO